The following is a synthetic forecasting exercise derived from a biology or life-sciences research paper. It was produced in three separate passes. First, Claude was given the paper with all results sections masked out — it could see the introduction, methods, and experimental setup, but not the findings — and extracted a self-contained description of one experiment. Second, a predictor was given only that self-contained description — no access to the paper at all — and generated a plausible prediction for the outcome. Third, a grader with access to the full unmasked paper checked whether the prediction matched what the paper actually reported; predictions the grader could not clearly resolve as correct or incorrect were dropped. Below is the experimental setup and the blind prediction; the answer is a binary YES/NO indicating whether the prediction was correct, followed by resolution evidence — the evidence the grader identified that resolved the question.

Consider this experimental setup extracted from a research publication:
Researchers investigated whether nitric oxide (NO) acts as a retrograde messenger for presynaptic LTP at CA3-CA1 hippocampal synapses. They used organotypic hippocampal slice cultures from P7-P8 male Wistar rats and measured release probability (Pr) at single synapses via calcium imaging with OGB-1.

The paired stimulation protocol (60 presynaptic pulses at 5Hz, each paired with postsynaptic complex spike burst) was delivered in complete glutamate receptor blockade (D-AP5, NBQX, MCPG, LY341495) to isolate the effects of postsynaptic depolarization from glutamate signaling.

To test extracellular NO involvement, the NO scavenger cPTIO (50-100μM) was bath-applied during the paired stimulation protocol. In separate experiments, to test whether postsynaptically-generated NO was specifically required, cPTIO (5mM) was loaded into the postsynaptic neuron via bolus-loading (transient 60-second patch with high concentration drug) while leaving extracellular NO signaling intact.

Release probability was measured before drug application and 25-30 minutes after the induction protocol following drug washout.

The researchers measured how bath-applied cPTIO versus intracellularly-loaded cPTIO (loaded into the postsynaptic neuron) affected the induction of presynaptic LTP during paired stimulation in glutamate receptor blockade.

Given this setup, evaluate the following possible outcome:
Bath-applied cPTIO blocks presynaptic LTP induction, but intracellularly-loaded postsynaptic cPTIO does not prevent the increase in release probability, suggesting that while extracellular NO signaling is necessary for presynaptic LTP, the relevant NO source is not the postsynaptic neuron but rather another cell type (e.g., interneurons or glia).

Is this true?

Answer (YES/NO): NO